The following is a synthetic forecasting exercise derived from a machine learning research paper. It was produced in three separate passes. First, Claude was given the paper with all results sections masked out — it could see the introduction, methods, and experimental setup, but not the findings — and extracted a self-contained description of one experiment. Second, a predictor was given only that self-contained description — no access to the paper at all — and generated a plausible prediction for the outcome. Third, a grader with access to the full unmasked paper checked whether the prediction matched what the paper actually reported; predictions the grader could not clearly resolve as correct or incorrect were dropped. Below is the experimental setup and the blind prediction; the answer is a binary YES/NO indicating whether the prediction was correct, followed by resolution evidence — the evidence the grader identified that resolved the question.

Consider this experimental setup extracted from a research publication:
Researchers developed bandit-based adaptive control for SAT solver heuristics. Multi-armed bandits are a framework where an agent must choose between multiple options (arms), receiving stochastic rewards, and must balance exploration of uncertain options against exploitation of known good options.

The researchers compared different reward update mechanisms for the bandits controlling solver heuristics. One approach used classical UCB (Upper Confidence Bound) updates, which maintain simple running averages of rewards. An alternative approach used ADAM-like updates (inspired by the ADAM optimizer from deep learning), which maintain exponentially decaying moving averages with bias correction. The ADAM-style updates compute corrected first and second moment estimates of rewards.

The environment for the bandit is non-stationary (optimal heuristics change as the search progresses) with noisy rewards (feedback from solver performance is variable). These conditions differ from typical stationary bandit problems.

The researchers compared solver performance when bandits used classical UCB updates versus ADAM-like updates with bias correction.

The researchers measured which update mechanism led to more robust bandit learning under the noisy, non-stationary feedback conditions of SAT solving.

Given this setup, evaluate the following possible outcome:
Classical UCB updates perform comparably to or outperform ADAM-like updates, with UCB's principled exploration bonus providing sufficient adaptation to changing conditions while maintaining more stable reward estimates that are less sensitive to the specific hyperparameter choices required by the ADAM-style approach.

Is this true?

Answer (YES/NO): NO